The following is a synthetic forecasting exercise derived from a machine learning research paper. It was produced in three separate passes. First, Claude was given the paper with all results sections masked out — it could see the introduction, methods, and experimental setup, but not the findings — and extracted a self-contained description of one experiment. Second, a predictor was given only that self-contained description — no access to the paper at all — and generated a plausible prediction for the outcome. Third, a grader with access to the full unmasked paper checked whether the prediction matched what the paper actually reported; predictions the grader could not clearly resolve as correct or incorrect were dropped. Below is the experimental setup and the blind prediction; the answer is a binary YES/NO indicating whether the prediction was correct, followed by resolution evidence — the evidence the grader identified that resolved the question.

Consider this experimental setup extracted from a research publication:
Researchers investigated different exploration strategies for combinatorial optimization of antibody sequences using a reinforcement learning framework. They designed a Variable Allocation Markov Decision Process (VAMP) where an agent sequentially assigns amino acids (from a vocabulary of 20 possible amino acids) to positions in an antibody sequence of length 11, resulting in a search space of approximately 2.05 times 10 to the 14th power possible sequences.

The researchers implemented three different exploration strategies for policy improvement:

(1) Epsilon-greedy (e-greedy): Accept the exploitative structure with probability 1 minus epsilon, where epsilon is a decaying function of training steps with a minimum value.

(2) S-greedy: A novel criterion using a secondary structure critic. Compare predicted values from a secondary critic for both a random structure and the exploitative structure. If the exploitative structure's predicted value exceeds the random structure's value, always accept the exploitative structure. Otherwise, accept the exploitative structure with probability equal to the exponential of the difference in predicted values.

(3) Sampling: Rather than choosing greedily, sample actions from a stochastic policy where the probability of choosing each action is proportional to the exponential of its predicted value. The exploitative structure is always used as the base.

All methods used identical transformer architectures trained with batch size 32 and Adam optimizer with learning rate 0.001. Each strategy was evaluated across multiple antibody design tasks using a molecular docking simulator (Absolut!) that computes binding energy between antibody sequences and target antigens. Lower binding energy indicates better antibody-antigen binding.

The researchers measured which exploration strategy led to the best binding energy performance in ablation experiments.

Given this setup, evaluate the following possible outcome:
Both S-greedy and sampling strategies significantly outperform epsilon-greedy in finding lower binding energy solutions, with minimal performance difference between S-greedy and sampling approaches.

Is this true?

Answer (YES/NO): NO